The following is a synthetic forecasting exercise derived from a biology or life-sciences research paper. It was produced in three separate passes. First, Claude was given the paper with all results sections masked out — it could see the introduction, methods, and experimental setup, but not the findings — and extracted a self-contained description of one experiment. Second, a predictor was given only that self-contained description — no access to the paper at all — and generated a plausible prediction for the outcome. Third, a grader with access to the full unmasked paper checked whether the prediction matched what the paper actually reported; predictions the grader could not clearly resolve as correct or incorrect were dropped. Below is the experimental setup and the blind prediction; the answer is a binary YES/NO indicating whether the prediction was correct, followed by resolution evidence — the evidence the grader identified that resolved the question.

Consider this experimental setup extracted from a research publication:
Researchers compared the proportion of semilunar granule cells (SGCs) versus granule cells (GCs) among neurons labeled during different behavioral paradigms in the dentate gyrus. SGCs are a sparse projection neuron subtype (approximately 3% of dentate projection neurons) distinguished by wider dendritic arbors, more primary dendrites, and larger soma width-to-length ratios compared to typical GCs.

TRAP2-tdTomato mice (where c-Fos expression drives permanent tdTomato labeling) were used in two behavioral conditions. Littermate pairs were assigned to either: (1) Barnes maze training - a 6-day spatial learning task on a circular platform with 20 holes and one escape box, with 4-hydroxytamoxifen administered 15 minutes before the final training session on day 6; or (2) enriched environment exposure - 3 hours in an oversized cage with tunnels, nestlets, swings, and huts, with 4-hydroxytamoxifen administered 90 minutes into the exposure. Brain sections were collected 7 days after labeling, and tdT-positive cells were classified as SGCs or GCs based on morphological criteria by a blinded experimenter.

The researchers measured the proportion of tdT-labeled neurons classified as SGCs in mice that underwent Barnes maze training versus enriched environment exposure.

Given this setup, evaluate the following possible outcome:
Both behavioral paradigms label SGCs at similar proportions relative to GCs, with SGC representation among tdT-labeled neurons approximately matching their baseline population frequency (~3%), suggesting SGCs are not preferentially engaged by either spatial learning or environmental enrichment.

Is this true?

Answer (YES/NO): NO